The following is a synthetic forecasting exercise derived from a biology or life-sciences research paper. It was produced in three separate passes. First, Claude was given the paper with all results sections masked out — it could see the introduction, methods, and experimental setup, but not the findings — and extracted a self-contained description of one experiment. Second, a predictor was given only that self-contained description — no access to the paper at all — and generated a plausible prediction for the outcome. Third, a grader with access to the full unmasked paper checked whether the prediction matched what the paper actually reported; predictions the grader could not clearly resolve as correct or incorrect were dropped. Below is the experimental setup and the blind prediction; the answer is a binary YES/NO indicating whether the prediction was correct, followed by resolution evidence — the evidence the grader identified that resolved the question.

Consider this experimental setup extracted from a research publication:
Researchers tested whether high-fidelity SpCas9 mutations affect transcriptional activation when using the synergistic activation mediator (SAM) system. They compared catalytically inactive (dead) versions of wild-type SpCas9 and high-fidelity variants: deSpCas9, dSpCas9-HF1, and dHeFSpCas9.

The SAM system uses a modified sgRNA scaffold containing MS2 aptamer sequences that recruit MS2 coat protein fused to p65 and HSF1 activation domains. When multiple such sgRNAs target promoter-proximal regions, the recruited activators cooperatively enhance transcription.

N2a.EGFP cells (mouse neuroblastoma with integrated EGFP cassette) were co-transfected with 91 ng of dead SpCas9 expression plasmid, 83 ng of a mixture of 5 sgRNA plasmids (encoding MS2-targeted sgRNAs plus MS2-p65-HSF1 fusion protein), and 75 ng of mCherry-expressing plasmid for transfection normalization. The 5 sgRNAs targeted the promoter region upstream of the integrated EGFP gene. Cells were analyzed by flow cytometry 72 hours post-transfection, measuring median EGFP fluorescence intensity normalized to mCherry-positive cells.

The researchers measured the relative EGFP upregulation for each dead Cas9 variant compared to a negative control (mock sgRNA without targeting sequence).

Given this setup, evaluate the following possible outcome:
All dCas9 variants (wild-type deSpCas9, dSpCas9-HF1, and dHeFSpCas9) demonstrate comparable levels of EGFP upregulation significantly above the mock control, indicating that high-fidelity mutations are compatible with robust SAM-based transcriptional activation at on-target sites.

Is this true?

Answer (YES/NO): YES